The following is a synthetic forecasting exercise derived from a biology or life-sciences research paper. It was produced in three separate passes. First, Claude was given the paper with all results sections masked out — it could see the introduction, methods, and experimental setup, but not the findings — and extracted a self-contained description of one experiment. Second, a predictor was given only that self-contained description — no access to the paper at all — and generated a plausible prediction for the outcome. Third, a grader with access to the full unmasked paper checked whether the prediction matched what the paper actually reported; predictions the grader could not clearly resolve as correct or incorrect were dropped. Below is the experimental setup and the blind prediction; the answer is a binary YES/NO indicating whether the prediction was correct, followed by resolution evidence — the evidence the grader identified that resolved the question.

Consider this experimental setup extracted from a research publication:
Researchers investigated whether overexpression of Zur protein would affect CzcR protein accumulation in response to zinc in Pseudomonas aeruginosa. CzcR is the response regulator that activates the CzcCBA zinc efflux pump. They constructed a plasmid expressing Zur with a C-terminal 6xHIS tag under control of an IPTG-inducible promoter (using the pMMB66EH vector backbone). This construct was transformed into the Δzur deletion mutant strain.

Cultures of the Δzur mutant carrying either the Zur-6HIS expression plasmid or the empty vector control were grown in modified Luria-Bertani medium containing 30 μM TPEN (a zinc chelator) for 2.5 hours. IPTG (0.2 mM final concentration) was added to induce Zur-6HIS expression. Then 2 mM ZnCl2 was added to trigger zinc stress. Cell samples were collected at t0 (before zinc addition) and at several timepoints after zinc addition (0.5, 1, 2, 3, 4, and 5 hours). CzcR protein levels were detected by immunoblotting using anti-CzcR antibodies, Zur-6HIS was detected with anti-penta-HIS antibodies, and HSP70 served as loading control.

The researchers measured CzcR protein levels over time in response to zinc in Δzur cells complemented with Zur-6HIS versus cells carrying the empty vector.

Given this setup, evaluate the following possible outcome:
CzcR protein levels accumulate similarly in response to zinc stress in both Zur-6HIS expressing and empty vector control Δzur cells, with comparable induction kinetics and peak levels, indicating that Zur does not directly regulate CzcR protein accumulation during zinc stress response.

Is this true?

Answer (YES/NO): NO